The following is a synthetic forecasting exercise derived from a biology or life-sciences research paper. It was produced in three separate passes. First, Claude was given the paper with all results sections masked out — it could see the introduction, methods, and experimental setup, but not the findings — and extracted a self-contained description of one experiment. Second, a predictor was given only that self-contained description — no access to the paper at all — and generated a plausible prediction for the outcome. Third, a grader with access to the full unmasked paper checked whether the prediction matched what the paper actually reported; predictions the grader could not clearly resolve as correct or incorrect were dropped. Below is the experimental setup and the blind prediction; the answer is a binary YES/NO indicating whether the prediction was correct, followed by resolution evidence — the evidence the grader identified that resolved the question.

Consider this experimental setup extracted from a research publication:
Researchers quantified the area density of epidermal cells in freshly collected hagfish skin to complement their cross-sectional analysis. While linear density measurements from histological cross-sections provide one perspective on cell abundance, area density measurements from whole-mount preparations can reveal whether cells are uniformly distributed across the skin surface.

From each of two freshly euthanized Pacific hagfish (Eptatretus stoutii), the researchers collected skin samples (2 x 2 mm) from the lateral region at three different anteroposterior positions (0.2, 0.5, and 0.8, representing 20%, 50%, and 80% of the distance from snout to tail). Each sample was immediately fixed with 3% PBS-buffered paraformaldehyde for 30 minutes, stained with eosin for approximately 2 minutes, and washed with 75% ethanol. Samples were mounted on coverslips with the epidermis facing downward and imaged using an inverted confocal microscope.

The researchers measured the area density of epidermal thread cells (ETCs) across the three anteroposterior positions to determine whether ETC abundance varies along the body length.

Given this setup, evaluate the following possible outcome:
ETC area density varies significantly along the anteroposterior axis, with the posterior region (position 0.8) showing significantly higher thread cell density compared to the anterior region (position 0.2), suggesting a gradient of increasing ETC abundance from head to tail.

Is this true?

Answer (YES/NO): NO